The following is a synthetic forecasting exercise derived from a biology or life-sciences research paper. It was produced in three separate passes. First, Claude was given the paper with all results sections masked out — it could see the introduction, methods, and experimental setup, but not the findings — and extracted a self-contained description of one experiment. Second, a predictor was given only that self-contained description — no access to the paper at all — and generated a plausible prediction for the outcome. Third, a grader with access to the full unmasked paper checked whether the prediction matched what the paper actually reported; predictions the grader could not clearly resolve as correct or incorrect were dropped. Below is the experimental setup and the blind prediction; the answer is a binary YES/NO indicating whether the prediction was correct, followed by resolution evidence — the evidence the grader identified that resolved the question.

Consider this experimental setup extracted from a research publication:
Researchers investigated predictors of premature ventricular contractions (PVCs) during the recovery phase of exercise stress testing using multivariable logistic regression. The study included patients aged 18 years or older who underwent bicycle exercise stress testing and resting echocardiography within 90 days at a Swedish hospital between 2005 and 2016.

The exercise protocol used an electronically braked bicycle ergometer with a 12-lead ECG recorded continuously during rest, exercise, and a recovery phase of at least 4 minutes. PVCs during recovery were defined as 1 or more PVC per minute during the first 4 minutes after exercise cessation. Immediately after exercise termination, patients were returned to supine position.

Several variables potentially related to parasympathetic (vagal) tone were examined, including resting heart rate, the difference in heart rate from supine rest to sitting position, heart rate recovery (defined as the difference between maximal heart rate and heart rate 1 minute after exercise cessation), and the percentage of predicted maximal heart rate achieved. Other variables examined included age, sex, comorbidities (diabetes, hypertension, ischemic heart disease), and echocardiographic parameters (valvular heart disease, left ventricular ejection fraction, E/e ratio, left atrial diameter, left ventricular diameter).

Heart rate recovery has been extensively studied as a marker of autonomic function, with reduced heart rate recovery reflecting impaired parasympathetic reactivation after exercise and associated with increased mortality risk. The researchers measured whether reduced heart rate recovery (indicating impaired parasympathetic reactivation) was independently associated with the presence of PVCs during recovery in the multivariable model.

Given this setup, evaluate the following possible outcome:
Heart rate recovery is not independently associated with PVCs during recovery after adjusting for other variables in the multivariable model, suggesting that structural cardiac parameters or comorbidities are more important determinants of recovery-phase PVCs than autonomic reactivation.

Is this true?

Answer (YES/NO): YES